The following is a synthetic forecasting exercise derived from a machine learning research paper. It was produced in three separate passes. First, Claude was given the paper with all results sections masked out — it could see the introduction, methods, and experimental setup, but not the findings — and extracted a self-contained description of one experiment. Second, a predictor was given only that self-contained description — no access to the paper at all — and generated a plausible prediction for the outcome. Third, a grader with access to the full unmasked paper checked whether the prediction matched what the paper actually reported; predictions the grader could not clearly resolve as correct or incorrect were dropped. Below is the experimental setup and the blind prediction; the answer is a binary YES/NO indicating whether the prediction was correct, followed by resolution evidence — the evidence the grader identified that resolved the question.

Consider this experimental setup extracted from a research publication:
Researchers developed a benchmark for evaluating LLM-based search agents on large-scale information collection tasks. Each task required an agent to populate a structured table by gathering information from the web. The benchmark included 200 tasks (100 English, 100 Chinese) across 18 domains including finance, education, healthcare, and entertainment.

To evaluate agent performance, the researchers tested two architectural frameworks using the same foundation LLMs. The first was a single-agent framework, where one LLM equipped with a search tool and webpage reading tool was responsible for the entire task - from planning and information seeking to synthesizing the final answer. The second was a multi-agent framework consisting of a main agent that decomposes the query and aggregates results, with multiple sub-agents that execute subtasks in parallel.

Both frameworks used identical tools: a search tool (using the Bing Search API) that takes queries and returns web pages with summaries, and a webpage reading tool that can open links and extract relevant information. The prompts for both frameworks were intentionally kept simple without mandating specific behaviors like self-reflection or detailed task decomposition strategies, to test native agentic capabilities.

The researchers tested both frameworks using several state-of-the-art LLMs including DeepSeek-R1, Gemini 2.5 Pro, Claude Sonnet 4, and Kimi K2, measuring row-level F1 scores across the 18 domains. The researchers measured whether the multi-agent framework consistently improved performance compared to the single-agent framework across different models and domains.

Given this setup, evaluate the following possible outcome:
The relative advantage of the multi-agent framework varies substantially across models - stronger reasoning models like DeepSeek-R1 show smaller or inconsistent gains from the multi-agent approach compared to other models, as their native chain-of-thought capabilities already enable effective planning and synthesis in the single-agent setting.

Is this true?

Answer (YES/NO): NO